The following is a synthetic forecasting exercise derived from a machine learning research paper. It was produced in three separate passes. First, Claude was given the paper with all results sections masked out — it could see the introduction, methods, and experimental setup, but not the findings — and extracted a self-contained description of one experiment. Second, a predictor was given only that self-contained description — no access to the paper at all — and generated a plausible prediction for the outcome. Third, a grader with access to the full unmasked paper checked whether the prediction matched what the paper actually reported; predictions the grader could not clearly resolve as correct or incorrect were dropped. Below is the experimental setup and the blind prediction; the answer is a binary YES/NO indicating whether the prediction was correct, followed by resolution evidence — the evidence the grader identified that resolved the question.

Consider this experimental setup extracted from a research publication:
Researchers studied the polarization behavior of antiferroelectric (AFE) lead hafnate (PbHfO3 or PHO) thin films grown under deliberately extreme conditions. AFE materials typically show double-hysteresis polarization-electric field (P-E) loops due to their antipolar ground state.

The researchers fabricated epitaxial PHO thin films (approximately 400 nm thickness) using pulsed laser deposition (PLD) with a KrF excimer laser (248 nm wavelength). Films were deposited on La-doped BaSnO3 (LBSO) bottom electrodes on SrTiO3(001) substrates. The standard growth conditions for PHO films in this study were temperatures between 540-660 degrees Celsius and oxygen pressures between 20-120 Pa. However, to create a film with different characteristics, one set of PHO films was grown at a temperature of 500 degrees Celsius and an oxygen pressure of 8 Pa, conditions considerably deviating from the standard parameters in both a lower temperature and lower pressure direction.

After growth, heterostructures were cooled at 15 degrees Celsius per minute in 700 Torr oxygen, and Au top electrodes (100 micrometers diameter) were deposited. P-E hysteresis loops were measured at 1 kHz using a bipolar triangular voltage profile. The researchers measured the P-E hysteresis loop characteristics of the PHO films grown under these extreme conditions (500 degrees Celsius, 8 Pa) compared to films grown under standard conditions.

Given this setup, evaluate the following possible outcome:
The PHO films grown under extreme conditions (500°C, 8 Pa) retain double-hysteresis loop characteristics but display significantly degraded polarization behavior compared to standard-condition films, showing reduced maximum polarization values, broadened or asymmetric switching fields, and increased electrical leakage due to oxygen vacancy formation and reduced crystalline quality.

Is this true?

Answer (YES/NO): NO